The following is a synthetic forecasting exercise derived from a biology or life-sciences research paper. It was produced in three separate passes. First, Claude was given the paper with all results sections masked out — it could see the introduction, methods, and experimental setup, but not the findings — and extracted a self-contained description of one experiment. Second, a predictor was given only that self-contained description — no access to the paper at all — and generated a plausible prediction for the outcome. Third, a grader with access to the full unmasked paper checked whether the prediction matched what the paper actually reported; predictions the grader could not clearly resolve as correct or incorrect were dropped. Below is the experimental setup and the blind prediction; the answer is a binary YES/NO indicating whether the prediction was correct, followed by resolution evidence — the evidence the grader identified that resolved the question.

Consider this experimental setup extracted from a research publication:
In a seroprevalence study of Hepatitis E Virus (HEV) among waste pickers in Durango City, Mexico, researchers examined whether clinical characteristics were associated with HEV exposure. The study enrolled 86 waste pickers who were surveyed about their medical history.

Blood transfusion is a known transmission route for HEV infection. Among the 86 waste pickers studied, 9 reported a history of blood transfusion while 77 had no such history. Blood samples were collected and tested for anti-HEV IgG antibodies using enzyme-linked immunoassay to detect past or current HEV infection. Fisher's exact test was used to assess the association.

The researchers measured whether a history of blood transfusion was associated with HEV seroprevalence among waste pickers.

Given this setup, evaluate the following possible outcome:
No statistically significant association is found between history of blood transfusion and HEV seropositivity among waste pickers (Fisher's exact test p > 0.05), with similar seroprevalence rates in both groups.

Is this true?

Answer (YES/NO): YES